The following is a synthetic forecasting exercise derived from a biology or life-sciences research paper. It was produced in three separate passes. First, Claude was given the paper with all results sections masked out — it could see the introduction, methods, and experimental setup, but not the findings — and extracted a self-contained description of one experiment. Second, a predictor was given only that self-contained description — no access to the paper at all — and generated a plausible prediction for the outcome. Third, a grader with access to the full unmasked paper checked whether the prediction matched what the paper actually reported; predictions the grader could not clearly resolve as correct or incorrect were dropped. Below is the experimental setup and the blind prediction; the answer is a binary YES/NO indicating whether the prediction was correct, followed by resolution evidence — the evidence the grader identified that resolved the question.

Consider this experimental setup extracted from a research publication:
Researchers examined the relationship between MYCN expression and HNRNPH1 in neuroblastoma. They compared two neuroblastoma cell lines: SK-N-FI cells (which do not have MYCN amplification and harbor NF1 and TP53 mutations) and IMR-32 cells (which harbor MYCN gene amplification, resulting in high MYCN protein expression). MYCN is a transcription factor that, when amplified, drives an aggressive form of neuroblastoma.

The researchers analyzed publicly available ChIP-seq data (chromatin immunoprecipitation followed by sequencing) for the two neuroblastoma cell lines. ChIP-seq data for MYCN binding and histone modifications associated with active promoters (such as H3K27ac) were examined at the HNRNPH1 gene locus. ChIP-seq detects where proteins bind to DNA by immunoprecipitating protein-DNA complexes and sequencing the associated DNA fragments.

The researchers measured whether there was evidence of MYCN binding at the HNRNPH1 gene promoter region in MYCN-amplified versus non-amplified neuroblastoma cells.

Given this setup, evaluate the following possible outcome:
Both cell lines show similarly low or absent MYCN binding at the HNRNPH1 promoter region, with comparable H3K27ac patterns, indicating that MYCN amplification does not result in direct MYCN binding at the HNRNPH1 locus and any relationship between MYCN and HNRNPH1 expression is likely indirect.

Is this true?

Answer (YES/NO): NO